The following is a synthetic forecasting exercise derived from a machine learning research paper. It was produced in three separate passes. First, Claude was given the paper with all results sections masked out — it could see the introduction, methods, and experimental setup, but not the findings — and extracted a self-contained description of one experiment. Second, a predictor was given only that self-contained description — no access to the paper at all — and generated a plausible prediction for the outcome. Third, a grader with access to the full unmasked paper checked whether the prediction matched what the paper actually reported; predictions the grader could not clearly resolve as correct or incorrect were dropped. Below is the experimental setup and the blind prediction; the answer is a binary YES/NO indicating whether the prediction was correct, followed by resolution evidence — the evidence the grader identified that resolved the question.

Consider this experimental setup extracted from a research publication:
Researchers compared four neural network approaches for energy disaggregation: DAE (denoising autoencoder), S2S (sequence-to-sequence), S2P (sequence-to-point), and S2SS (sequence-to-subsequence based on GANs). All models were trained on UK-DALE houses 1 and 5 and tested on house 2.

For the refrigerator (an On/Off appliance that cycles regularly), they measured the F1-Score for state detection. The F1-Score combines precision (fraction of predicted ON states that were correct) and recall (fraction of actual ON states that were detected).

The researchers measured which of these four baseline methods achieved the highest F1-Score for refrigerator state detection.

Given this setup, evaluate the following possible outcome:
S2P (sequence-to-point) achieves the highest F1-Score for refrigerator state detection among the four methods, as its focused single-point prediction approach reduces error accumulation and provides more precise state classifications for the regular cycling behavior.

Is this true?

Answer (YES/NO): YES